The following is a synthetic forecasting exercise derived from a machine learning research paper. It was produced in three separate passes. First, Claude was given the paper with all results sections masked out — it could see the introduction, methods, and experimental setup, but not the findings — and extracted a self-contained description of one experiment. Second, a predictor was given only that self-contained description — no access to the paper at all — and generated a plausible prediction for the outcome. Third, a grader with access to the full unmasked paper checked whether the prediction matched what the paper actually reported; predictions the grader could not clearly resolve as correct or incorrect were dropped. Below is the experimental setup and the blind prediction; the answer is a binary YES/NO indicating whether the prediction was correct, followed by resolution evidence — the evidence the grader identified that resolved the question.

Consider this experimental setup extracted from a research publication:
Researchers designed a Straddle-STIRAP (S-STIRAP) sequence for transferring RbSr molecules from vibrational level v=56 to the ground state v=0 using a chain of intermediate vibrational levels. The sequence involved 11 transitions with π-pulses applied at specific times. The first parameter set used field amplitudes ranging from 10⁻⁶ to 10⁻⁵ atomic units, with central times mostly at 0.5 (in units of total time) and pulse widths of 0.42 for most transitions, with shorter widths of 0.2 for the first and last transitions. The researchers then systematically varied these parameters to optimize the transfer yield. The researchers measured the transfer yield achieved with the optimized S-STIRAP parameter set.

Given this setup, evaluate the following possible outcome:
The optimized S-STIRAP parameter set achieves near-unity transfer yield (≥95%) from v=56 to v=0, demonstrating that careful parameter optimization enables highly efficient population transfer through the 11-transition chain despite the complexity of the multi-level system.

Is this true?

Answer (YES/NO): NO